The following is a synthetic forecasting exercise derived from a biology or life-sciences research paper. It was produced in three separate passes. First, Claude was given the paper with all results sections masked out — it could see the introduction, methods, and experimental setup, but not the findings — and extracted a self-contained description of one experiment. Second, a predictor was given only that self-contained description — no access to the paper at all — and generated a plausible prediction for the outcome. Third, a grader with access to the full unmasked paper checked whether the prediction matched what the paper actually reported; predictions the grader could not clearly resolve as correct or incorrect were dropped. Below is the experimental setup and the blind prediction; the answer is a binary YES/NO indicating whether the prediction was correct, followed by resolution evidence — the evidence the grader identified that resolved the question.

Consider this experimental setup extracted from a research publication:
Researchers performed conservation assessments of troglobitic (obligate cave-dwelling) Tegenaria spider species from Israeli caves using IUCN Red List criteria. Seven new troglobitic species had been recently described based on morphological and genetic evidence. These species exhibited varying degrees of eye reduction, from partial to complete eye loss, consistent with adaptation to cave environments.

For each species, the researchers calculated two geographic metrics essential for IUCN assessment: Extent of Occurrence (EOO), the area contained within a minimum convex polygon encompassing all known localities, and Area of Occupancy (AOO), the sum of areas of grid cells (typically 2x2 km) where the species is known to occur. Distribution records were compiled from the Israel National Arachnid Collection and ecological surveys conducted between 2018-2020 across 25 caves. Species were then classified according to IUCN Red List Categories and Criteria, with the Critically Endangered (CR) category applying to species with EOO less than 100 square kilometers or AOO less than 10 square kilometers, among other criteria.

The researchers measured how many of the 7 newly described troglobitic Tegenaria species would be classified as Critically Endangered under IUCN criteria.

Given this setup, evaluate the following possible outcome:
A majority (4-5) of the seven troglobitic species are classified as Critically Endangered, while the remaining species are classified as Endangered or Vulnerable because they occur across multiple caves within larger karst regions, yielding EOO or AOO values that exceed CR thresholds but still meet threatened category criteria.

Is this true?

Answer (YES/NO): YES